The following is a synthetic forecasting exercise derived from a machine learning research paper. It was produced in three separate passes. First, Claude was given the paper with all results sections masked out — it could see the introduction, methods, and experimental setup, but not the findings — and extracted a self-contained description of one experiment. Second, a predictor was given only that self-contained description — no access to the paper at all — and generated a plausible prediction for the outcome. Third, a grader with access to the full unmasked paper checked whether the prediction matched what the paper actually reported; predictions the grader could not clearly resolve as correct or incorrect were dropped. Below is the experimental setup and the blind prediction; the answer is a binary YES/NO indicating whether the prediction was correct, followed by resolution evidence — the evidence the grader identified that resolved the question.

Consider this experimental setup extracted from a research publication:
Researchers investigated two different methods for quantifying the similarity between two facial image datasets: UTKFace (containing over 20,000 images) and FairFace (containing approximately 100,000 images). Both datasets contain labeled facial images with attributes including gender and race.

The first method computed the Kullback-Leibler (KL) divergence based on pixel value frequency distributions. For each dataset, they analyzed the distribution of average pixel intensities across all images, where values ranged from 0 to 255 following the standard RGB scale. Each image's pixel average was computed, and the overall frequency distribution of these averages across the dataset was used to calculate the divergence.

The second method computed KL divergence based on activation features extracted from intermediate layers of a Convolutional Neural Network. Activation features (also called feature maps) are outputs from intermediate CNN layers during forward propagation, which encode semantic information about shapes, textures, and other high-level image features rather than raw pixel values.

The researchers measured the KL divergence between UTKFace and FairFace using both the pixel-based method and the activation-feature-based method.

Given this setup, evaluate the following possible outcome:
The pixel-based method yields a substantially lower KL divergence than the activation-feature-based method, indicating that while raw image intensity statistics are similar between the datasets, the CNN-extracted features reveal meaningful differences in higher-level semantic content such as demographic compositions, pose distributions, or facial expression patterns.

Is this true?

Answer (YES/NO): YES